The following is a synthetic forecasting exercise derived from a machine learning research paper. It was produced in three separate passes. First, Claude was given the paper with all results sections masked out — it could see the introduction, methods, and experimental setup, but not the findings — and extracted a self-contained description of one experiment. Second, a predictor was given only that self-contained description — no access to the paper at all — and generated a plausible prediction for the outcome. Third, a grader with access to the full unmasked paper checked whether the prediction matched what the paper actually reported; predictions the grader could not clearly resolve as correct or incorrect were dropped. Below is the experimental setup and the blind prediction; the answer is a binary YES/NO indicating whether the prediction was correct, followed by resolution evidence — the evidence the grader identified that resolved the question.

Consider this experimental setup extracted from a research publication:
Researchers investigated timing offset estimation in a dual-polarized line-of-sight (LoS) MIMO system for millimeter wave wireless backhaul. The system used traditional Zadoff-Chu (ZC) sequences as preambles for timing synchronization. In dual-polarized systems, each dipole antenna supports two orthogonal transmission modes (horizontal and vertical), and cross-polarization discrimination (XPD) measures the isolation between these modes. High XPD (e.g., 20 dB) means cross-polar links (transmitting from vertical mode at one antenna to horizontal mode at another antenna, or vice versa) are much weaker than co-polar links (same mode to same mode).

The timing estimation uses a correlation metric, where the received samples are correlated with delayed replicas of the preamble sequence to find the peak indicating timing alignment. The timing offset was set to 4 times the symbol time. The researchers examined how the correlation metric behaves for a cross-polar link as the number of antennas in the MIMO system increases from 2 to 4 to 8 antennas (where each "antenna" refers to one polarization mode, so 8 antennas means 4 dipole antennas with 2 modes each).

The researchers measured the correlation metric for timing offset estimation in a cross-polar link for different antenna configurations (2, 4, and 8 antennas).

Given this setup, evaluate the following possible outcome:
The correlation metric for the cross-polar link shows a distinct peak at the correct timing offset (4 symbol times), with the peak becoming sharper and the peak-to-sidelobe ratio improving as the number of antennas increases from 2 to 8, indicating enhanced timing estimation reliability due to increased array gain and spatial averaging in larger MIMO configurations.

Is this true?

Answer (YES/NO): NO